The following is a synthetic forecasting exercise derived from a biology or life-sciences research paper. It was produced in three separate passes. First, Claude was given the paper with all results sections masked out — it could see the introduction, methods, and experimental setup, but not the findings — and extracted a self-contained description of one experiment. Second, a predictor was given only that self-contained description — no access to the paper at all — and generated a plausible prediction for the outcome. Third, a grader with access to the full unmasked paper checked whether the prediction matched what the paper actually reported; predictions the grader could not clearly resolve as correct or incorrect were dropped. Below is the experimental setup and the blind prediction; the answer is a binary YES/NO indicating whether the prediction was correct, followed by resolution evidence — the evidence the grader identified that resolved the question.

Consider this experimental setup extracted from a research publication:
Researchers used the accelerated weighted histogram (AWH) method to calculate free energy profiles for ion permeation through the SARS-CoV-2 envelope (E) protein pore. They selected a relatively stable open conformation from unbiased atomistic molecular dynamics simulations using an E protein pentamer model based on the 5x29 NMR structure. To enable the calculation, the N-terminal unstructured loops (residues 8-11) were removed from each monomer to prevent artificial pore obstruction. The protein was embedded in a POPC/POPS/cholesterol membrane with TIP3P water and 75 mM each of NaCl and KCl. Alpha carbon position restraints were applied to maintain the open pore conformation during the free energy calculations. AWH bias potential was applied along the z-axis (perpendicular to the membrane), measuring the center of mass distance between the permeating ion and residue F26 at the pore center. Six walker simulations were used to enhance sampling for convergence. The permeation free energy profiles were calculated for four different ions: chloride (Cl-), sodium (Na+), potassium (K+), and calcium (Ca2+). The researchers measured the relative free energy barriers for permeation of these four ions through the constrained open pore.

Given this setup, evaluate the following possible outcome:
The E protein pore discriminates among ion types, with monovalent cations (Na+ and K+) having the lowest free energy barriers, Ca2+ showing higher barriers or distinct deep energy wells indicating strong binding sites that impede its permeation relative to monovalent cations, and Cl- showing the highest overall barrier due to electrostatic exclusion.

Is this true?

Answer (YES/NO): NO